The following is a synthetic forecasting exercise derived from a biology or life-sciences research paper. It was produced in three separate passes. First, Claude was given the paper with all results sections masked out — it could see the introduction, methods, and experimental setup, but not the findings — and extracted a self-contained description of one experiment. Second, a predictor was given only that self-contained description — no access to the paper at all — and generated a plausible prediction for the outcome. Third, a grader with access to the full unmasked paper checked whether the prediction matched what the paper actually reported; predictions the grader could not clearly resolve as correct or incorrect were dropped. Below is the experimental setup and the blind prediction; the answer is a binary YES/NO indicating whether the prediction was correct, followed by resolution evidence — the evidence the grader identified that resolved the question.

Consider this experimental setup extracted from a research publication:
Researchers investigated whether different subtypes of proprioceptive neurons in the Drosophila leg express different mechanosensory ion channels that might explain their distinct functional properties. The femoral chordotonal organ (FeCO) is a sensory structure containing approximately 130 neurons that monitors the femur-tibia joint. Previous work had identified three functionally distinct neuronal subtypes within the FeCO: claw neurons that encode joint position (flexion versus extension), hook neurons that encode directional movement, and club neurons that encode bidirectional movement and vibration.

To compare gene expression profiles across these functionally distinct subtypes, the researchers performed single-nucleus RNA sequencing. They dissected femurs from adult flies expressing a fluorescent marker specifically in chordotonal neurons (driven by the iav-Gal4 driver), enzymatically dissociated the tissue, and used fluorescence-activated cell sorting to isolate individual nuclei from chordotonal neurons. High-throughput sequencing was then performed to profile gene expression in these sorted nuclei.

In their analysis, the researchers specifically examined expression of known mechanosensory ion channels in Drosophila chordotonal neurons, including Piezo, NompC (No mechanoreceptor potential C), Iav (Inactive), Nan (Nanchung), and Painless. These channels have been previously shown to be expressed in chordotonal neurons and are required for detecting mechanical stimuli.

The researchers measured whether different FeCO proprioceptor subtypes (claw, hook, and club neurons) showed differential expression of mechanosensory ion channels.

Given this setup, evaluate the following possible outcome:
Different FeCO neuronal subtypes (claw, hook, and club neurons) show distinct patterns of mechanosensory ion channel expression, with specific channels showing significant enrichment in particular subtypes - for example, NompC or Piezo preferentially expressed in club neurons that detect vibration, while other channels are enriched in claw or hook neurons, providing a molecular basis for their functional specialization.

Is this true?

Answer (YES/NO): NO